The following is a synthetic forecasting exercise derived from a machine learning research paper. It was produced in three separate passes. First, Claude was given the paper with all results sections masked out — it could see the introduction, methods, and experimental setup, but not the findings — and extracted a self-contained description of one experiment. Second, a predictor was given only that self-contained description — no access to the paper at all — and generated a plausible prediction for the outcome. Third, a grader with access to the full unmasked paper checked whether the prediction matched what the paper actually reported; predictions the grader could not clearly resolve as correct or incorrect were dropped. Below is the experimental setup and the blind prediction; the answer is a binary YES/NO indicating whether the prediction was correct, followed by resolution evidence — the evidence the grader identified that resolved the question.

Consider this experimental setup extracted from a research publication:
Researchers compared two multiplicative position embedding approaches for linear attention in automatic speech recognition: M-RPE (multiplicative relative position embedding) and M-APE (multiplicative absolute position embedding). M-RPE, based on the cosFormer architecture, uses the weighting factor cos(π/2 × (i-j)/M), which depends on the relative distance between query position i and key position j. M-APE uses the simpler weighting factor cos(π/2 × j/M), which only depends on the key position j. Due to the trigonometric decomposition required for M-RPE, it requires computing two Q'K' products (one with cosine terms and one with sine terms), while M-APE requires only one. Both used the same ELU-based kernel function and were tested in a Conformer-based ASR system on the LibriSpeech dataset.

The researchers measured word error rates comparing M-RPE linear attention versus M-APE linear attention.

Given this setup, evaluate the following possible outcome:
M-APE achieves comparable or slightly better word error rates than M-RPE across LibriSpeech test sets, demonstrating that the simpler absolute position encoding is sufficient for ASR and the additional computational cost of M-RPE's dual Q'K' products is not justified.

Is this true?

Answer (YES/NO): NO